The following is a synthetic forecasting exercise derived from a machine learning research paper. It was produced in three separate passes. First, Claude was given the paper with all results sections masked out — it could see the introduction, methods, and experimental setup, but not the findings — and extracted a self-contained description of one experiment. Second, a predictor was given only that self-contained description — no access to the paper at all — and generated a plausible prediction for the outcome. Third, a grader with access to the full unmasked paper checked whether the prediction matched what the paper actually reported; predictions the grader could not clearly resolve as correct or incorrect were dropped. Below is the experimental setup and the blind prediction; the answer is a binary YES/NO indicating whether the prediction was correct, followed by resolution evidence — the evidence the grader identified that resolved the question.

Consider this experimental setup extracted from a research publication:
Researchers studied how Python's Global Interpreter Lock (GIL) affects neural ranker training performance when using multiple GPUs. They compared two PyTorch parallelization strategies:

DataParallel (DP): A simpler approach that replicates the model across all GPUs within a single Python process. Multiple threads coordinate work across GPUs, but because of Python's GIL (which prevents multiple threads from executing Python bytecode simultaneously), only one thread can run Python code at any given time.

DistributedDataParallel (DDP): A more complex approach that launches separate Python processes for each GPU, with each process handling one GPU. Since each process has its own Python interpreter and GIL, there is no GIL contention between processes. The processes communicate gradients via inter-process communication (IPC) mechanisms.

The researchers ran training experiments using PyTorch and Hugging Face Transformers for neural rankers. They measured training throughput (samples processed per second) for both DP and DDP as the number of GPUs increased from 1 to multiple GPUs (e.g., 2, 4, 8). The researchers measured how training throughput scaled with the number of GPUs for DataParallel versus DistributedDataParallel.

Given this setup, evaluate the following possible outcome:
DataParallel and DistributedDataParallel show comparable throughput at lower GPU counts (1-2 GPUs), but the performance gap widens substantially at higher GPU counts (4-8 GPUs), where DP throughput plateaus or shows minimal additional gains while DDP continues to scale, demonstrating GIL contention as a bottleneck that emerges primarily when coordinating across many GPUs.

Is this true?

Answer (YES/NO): NO